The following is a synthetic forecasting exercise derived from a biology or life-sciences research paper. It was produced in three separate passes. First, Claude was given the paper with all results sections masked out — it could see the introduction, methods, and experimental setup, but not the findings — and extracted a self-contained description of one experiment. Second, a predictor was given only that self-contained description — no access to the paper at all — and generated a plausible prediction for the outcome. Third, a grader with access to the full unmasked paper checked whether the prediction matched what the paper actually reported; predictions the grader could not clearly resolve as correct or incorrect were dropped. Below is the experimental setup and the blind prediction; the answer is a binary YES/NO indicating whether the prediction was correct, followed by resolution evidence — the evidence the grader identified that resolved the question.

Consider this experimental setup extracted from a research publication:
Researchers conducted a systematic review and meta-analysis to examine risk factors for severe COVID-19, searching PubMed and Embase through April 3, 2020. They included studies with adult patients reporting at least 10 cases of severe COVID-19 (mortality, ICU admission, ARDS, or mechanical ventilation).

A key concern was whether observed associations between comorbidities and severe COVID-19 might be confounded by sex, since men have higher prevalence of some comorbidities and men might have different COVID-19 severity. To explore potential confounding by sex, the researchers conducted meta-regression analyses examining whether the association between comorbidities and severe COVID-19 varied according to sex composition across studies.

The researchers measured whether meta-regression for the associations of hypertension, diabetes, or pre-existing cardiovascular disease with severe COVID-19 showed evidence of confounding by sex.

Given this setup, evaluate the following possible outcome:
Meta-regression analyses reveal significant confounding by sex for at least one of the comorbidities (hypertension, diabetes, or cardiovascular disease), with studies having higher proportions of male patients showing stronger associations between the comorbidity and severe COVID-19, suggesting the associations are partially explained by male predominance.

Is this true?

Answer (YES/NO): NO